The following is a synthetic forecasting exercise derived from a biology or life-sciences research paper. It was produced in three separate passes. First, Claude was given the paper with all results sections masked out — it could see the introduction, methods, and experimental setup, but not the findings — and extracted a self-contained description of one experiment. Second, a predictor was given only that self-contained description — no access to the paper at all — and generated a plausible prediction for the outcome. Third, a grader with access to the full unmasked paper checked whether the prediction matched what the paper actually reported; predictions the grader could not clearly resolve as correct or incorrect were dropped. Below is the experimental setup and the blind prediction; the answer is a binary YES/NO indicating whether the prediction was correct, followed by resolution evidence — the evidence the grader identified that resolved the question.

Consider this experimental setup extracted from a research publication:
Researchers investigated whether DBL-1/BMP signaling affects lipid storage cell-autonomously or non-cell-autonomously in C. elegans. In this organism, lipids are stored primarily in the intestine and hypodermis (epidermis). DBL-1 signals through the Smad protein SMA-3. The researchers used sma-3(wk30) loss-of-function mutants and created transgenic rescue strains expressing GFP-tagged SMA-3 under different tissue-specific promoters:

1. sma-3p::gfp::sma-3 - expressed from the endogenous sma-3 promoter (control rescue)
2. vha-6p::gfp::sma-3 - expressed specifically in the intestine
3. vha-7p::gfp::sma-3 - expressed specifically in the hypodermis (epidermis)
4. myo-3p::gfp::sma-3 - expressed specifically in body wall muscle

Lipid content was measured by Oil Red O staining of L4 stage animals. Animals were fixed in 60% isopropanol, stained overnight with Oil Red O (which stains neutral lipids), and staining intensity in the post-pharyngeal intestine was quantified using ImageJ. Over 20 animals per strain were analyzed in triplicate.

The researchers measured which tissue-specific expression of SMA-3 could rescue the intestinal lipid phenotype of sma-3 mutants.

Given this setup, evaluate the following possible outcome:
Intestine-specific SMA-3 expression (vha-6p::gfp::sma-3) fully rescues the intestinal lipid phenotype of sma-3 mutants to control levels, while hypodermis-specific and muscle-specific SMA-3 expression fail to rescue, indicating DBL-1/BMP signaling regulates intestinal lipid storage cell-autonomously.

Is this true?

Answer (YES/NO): NO